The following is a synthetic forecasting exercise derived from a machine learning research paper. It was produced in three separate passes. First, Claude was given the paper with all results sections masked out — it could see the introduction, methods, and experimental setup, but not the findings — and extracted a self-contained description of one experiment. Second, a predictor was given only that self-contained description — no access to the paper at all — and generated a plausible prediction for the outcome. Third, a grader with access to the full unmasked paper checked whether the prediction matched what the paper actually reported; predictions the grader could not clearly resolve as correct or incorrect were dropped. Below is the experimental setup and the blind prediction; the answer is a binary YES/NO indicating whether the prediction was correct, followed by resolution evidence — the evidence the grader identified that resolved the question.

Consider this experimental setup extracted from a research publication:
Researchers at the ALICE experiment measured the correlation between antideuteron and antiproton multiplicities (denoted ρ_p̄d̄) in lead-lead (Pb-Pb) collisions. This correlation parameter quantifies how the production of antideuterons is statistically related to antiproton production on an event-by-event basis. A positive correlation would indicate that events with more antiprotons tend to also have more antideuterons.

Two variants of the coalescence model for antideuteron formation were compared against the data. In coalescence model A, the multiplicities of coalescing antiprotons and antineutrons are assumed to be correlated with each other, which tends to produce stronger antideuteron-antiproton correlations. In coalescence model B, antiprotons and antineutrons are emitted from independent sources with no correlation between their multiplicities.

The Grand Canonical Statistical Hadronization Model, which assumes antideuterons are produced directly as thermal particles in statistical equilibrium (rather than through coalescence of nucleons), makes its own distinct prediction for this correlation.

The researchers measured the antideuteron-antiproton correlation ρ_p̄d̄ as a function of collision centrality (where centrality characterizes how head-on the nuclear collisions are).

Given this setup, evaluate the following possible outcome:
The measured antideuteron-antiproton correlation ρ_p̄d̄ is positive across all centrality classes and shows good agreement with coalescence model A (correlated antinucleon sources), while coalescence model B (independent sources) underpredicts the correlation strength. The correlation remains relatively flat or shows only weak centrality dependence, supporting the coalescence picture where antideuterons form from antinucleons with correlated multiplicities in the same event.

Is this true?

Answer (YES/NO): NO